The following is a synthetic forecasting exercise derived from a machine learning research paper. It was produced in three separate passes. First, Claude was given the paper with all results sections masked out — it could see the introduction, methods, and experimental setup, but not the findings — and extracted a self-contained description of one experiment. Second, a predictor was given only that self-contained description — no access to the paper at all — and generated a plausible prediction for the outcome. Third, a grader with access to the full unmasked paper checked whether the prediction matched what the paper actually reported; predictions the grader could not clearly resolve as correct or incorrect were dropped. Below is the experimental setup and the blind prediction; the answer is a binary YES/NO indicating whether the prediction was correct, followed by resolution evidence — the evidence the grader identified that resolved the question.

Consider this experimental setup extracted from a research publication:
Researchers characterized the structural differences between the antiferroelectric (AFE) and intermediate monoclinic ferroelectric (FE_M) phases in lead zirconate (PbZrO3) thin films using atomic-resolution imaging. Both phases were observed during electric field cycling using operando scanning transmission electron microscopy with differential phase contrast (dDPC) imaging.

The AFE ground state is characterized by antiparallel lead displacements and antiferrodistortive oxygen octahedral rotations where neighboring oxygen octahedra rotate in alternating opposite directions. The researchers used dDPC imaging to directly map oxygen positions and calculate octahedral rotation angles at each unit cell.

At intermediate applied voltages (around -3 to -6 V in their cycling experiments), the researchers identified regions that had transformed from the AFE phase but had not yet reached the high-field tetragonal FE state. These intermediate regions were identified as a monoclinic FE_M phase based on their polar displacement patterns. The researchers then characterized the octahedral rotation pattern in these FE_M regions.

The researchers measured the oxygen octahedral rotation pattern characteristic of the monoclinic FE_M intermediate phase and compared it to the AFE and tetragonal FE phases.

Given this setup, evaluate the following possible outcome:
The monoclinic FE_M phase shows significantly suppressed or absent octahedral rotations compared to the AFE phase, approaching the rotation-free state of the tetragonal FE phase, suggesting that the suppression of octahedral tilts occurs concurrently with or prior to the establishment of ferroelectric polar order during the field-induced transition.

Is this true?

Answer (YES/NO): NO